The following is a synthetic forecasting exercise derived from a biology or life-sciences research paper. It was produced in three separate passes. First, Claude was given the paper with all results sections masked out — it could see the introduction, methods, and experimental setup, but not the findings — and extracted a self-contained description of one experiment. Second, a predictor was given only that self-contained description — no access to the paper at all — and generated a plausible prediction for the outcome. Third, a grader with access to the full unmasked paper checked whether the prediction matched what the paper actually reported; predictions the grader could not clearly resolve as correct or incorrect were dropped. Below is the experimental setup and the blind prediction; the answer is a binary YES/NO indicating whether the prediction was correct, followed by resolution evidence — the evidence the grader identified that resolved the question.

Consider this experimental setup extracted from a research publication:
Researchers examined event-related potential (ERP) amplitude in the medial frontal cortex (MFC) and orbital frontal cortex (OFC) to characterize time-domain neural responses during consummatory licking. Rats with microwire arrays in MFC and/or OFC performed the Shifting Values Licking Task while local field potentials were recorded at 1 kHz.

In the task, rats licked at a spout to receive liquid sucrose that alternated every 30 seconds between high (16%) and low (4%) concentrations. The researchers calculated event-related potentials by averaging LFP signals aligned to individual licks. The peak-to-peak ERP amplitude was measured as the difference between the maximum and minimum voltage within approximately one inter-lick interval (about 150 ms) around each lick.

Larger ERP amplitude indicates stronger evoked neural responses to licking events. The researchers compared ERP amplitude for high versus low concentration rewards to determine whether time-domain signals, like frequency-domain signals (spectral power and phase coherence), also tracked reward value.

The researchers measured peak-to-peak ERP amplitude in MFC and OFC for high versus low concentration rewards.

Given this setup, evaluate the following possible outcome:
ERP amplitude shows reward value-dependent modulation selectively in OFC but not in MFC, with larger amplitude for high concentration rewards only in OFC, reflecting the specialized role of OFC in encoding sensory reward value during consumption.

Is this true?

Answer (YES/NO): NO